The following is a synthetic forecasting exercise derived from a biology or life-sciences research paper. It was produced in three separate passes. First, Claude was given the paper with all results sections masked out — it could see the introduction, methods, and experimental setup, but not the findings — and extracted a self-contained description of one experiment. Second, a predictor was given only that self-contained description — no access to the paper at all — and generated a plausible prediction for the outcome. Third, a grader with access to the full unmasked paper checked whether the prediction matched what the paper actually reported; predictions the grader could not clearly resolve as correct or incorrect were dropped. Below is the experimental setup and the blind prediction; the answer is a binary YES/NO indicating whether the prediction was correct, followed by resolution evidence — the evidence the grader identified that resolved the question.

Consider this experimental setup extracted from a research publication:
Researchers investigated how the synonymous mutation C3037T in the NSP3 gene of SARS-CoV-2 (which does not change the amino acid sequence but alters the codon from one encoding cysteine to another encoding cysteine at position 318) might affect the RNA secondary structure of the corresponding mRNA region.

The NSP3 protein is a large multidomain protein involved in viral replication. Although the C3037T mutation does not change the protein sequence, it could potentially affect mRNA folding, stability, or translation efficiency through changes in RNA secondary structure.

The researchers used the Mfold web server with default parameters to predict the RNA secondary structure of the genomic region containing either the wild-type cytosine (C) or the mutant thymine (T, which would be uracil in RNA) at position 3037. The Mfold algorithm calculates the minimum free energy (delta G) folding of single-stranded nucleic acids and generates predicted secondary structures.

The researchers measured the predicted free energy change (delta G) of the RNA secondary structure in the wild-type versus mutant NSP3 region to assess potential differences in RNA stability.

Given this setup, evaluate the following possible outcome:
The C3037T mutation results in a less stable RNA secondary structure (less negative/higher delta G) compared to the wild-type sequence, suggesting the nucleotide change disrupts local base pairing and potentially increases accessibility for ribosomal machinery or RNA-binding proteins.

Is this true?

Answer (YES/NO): NO